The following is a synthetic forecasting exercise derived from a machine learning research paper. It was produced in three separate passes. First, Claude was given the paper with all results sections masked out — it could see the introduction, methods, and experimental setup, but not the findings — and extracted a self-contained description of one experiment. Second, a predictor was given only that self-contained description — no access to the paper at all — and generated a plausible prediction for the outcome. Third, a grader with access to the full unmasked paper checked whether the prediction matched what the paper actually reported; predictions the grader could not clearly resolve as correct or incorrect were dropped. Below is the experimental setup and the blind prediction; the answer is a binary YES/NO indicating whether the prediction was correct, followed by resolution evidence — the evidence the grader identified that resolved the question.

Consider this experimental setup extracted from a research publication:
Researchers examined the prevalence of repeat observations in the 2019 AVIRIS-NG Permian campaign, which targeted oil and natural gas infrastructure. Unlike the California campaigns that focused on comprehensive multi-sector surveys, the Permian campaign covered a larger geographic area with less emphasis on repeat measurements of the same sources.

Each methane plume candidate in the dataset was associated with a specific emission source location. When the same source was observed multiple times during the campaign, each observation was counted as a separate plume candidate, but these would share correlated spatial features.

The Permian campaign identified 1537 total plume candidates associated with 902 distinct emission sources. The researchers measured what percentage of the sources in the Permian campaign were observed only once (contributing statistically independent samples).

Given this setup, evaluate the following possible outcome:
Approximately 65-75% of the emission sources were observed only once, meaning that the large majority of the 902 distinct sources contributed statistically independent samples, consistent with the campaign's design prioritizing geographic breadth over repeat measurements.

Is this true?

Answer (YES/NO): YES